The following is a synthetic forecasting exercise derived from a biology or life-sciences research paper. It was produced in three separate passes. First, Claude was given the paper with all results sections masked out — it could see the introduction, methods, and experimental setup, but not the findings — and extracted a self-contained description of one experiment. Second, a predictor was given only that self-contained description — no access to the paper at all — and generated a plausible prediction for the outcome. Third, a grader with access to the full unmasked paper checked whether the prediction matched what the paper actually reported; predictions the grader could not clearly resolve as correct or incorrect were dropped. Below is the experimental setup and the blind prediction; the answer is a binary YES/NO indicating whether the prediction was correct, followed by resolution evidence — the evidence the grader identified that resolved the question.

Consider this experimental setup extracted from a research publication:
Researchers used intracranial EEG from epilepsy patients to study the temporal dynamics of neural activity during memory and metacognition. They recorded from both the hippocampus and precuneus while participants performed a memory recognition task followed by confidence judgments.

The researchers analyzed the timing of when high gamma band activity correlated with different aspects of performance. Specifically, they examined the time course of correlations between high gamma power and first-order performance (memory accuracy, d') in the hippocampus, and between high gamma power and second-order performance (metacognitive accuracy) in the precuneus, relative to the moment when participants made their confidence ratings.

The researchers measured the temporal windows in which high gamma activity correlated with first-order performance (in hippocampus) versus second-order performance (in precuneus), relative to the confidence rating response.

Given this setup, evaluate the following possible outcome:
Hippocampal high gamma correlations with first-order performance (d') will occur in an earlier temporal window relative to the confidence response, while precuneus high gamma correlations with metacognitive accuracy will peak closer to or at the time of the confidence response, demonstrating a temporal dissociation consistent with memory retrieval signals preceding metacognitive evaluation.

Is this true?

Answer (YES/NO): YES